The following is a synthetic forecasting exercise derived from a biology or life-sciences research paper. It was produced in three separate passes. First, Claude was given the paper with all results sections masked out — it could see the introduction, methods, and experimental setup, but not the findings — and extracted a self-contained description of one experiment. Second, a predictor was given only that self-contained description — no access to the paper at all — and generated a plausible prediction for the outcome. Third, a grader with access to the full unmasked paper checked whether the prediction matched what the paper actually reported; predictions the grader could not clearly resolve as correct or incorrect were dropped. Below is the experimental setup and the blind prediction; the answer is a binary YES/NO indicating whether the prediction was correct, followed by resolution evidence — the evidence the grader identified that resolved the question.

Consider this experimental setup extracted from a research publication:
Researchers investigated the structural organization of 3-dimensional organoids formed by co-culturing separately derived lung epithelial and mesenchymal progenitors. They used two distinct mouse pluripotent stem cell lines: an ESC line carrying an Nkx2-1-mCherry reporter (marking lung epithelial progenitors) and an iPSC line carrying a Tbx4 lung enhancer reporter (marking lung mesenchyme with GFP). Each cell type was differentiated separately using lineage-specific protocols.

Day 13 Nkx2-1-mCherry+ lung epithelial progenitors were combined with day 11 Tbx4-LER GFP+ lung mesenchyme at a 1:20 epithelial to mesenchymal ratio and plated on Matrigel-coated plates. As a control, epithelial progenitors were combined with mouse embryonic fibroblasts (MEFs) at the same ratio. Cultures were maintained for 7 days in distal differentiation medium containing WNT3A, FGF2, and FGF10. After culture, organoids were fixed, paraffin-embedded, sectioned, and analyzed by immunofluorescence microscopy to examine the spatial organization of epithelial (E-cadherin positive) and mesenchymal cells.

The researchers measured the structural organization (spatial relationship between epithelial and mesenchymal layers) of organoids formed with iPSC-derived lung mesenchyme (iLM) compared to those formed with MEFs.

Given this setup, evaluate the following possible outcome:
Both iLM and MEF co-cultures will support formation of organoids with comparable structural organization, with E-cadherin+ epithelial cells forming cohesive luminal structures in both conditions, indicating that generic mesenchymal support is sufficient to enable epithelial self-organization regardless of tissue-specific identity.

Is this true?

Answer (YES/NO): NO